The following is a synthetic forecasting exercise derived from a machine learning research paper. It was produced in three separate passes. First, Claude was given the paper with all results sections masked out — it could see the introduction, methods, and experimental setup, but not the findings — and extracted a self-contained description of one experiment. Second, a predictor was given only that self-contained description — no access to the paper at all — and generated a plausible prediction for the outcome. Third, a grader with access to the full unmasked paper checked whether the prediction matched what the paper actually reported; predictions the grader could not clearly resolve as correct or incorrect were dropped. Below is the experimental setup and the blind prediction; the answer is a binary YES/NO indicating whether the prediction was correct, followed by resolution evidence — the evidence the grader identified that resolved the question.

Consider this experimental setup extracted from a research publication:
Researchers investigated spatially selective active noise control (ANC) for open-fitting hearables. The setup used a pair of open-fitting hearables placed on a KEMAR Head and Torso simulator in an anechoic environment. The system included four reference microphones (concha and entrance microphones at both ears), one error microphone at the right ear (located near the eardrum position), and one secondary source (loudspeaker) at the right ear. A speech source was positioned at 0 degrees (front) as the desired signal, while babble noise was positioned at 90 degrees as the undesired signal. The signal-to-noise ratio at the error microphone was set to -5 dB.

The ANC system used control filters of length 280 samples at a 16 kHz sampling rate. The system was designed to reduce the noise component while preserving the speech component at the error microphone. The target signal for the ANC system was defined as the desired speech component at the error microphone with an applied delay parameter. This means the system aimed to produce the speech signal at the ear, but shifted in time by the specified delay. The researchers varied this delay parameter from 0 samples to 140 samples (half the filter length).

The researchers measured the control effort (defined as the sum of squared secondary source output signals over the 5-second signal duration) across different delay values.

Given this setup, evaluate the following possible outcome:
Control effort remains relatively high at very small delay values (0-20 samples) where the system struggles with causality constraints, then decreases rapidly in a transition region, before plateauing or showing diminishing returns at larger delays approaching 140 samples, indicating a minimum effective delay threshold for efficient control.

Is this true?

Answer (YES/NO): NO